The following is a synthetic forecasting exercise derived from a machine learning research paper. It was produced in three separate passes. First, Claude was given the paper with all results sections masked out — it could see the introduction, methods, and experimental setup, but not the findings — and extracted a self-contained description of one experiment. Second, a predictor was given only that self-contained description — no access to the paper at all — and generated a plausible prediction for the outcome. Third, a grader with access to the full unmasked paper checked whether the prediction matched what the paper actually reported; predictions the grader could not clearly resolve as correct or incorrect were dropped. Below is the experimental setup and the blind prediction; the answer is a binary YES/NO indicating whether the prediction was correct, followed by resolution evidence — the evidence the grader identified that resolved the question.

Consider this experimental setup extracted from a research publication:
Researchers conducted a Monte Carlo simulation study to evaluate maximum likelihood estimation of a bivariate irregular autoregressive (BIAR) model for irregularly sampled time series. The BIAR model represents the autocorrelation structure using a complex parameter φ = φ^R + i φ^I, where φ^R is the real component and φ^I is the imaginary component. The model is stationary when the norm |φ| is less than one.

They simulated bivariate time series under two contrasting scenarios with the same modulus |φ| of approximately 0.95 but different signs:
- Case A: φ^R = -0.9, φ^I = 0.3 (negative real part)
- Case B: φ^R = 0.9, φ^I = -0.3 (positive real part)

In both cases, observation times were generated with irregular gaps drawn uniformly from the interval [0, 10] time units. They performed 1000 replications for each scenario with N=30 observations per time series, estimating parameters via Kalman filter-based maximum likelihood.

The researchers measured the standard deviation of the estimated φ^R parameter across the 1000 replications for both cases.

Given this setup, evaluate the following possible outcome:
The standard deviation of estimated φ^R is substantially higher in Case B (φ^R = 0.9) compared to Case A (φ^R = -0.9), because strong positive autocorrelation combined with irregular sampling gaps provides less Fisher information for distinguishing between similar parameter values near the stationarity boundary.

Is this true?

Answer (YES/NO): NO